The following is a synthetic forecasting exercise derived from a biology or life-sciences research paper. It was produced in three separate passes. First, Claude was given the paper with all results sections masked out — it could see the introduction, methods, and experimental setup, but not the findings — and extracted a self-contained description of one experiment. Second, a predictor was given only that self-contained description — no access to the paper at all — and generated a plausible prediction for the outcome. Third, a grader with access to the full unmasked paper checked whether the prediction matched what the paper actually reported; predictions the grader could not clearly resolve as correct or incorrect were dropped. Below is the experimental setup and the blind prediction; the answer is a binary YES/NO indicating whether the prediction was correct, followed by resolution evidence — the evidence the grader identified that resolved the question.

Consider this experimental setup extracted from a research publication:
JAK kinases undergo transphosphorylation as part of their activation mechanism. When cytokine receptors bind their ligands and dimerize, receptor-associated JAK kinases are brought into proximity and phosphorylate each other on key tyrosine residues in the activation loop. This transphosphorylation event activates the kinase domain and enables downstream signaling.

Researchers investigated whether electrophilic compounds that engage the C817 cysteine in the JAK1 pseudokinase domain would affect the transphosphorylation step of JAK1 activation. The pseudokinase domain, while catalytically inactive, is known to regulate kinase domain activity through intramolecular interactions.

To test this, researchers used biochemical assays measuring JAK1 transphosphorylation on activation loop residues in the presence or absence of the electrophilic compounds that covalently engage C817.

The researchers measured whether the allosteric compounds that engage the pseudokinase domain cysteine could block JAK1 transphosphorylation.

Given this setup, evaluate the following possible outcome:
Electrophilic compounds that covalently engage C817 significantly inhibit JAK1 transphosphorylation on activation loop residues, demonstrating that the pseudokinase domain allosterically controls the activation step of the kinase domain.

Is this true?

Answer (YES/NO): YES